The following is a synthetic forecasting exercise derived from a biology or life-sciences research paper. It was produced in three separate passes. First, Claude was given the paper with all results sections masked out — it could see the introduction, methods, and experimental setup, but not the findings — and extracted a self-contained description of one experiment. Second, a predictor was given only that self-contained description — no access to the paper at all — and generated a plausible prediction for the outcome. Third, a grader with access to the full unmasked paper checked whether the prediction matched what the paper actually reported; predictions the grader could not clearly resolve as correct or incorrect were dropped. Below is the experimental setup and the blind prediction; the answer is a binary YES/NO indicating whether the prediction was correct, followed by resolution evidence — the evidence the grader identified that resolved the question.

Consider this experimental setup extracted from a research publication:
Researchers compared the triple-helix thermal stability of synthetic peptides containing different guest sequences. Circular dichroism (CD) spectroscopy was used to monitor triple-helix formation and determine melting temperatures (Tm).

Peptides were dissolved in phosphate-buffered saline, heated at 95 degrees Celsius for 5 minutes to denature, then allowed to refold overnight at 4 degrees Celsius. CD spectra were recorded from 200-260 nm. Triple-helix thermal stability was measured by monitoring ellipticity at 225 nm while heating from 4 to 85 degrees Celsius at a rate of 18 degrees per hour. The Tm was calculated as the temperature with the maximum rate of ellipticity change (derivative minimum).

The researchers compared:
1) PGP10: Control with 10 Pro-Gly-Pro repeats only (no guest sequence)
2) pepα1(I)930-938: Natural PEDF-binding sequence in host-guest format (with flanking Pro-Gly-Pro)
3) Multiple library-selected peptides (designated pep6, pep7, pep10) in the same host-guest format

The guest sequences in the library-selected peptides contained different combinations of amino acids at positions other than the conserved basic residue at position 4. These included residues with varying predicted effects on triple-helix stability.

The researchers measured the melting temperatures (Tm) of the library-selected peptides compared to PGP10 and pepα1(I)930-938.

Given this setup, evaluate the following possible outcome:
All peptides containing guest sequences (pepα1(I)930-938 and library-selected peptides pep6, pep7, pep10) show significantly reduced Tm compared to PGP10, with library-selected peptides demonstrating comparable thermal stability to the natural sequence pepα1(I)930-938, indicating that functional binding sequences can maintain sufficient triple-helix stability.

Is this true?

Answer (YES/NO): NO